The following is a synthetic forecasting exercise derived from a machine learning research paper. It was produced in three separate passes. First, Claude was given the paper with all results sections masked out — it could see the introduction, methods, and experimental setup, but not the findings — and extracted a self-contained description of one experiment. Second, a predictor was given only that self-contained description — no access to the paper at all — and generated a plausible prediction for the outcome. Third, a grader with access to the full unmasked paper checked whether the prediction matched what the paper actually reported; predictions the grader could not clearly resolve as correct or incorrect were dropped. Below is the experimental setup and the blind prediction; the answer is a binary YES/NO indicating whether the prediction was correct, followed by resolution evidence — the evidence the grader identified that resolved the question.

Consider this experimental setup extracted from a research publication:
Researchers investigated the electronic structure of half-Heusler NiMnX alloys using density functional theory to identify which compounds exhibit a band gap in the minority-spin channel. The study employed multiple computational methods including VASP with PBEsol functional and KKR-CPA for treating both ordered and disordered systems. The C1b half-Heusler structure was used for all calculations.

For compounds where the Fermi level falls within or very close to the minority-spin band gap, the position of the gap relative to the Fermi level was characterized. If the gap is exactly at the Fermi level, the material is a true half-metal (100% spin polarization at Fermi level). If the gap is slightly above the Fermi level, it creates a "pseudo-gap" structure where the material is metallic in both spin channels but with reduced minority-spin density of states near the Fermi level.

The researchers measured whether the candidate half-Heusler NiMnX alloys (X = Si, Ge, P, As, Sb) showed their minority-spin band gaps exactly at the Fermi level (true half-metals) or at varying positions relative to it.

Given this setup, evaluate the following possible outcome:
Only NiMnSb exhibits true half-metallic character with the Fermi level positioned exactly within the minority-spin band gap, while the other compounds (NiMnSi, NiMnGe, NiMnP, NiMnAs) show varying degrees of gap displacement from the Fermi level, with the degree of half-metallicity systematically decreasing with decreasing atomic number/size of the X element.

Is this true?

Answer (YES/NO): NO